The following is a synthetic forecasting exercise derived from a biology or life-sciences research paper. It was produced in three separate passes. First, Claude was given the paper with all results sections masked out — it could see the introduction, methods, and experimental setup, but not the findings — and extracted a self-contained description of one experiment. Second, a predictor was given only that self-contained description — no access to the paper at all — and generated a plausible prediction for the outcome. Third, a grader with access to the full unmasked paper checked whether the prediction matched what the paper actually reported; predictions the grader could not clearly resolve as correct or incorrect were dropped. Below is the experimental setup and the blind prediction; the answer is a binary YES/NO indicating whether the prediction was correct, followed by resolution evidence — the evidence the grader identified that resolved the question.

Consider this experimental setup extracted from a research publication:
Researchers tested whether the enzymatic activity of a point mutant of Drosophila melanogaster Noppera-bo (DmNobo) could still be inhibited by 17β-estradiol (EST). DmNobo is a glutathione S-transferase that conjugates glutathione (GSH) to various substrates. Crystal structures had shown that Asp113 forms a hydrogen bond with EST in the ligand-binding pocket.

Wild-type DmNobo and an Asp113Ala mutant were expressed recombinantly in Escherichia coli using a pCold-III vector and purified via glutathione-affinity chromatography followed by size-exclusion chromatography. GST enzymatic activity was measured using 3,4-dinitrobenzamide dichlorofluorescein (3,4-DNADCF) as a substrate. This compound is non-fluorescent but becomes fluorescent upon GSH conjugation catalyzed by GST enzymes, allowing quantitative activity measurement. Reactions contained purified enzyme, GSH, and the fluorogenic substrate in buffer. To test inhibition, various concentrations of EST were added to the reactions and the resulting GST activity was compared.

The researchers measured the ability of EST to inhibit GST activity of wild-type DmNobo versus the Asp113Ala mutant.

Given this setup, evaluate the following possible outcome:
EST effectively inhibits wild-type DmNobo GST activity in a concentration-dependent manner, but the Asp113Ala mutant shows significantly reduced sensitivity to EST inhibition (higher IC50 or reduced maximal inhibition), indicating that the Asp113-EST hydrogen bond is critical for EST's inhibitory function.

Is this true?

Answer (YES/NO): YES